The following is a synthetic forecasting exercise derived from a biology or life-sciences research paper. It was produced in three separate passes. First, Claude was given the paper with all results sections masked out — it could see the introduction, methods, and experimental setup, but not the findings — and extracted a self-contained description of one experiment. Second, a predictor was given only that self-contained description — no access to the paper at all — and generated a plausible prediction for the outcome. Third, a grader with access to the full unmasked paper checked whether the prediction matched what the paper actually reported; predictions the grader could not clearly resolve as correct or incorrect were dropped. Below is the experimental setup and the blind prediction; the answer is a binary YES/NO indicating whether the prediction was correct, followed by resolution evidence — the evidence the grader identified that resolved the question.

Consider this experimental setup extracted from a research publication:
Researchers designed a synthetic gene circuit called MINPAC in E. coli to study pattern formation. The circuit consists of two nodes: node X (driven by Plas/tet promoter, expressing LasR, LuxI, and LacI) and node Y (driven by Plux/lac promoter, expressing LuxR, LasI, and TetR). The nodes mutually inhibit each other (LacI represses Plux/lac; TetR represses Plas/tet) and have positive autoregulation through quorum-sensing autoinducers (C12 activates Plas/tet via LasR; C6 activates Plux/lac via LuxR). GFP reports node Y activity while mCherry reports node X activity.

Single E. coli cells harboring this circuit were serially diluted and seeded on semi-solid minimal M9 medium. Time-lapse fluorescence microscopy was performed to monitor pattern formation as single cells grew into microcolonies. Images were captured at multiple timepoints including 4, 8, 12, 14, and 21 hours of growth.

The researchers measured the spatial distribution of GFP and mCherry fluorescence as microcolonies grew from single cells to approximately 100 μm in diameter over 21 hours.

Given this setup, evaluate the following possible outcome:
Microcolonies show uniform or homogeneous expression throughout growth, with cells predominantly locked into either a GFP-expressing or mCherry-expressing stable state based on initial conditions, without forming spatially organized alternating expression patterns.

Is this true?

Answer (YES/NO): NO